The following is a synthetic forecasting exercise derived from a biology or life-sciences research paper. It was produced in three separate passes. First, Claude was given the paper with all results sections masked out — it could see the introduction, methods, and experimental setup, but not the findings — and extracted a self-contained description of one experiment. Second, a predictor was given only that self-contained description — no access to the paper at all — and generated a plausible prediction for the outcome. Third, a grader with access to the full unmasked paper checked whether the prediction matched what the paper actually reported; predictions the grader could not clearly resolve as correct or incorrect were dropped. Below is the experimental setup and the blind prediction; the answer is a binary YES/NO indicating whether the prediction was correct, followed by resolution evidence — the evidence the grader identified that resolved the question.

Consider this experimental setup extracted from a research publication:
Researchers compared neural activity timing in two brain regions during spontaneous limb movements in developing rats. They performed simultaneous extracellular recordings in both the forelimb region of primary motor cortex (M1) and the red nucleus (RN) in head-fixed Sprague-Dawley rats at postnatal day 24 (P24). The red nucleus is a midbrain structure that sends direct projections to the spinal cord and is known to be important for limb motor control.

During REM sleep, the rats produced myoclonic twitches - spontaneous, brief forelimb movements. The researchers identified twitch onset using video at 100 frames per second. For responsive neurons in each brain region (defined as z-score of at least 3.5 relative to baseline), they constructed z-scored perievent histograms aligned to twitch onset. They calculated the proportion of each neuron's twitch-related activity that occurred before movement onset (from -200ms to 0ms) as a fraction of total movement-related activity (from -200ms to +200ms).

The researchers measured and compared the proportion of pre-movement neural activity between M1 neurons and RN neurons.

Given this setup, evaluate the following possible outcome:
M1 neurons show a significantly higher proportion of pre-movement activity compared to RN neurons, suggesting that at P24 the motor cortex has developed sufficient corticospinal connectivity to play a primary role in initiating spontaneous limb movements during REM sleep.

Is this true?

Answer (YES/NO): NO